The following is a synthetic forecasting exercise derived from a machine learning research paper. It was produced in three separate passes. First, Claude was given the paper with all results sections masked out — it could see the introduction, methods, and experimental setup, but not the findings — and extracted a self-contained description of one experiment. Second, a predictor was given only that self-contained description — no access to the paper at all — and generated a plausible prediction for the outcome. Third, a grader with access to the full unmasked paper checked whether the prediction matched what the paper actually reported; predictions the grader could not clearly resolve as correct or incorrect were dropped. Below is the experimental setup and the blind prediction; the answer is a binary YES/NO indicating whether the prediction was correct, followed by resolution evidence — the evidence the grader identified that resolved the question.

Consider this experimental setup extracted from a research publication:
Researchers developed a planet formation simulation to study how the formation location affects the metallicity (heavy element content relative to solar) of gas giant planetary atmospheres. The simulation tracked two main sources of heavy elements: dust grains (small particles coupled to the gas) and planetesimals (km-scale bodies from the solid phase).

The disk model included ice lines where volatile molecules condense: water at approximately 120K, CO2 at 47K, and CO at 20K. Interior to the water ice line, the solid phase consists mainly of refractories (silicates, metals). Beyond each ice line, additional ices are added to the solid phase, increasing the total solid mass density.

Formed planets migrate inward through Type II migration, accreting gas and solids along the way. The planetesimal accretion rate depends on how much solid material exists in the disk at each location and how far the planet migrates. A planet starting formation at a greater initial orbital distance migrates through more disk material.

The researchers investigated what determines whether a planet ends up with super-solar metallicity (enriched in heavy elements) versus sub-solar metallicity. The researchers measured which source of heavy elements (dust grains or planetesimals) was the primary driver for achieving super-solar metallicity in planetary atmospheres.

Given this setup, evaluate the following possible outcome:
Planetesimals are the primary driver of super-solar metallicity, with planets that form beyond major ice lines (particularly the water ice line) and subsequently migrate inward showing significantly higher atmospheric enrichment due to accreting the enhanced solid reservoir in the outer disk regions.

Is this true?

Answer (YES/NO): YES